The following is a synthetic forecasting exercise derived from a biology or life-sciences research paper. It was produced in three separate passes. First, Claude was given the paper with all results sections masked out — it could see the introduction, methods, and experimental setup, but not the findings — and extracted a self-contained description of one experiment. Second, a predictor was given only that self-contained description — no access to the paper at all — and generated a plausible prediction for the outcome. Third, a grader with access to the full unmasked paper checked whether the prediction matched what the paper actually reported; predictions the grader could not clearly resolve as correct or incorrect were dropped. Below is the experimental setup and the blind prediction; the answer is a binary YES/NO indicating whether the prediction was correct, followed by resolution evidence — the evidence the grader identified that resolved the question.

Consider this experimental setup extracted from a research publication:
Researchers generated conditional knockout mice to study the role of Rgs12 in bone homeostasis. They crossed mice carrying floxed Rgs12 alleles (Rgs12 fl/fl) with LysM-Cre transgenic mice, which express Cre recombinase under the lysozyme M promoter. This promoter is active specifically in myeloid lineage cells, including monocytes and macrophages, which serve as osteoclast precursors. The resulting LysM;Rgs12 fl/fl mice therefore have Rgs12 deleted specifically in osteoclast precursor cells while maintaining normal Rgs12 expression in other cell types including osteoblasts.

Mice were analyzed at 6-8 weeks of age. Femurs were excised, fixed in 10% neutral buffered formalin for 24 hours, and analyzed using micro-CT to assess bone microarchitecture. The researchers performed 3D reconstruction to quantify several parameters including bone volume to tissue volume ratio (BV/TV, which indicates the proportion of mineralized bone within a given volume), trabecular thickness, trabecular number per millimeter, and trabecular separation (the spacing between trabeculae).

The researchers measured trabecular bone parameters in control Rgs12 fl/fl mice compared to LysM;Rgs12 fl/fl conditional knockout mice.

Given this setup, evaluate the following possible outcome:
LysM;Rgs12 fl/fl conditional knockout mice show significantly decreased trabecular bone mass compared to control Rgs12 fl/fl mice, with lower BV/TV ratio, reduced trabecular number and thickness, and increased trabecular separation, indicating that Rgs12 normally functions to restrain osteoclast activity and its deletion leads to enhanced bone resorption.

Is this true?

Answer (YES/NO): NO